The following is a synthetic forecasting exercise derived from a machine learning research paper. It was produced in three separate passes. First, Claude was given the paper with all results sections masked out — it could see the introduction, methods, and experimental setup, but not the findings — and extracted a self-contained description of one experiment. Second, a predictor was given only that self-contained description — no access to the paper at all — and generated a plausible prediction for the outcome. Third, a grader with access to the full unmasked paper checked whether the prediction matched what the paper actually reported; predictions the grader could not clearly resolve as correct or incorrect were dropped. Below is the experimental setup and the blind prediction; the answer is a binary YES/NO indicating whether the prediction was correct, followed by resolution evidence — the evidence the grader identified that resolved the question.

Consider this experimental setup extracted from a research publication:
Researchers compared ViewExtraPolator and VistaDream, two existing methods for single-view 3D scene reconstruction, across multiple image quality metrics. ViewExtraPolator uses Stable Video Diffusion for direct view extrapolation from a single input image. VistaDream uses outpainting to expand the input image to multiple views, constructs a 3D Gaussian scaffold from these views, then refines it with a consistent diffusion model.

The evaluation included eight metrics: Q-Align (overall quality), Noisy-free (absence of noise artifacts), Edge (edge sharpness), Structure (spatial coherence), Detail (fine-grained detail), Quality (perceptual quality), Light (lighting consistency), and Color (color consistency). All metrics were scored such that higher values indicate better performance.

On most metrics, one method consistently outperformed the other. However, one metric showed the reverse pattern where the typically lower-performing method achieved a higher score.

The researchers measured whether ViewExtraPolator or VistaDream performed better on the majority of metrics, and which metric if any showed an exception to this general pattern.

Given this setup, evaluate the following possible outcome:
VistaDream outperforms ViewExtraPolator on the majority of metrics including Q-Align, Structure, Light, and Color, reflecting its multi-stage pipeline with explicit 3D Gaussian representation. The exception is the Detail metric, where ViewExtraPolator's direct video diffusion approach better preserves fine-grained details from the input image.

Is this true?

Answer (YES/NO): NO